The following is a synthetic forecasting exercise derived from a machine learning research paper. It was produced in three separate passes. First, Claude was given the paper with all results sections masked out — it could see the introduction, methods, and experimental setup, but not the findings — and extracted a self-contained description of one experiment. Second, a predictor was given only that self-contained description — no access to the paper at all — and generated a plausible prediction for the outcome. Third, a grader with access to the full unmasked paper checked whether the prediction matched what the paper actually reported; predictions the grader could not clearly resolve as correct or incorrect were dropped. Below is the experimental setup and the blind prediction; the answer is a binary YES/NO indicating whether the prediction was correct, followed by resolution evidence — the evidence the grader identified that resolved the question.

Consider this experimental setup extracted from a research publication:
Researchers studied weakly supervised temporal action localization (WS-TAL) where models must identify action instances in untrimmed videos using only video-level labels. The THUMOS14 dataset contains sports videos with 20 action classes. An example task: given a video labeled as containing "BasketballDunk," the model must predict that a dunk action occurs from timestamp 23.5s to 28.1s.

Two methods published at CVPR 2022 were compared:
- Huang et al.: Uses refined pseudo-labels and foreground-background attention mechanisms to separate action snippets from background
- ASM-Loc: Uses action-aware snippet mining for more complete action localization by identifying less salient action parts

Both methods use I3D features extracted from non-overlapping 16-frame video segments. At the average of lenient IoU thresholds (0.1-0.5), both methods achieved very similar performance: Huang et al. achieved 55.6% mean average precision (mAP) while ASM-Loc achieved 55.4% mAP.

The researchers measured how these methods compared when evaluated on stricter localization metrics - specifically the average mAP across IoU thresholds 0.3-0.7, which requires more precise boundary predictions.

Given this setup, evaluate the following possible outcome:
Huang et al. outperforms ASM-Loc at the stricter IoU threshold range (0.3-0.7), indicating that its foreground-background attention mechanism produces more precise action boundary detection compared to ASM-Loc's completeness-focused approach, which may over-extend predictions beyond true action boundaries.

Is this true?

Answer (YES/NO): YES